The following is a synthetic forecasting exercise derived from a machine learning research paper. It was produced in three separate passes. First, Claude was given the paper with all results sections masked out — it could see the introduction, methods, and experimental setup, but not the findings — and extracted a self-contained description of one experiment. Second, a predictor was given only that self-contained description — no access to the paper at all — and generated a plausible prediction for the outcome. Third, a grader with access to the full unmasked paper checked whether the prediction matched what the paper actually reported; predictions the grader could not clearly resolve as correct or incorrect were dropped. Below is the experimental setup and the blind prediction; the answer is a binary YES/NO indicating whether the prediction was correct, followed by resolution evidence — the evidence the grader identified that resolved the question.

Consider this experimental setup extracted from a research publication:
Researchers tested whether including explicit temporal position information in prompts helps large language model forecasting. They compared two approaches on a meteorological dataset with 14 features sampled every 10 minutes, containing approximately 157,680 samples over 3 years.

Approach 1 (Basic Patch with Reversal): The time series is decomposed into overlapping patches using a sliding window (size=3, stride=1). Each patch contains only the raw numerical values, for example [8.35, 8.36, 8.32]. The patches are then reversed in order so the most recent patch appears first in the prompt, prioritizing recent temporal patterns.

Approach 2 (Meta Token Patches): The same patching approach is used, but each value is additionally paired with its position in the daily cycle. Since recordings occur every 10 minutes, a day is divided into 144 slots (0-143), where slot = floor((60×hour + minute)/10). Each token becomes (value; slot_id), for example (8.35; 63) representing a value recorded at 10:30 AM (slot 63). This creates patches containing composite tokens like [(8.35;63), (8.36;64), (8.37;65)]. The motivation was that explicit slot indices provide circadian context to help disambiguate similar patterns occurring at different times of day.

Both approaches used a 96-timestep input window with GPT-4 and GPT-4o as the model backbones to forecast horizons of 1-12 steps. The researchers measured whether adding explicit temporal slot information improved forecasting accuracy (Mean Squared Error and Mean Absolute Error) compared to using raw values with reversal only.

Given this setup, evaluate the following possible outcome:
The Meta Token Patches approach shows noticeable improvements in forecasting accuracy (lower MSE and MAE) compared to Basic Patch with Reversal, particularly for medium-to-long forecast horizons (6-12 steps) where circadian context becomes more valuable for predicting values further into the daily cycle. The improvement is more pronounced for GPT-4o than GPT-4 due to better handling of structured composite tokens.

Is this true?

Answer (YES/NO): NO